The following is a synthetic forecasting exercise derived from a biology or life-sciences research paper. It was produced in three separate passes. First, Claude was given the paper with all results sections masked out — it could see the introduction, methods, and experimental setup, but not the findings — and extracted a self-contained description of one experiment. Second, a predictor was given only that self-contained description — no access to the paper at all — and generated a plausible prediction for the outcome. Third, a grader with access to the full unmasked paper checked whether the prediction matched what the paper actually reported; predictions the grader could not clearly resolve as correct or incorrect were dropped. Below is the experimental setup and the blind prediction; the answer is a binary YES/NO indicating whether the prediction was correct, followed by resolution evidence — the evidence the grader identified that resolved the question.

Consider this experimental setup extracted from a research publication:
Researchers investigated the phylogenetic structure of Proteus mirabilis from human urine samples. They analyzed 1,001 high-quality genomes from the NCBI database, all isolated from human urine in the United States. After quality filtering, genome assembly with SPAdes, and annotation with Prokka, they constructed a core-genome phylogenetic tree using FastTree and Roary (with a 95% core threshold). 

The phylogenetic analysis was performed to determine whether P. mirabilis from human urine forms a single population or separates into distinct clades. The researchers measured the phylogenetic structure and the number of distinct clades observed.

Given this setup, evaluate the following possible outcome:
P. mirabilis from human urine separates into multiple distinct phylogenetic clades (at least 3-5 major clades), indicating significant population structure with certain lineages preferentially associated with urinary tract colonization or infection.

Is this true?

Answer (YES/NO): NO